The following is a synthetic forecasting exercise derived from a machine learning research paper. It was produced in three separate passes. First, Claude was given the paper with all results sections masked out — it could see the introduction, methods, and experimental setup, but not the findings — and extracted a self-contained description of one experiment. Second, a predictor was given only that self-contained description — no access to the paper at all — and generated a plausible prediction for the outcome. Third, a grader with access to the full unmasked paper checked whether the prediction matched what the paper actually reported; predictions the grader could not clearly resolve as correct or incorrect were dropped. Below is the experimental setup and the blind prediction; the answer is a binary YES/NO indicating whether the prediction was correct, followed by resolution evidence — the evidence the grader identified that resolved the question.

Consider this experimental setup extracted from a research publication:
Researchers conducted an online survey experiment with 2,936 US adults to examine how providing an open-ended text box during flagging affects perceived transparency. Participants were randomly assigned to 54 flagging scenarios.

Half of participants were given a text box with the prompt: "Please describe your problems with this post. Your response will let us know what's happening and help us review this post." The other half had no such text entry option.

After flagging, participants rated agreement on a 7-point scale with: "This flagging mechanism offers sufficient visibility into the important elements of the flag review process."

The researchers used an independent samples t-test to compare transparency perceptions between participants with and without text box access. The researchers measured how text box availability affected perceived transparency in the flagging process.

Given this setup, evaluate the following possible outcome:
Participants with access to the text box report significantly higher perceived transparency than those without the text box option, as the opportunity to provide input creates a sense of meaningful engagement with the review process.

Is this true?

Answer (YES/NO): NO